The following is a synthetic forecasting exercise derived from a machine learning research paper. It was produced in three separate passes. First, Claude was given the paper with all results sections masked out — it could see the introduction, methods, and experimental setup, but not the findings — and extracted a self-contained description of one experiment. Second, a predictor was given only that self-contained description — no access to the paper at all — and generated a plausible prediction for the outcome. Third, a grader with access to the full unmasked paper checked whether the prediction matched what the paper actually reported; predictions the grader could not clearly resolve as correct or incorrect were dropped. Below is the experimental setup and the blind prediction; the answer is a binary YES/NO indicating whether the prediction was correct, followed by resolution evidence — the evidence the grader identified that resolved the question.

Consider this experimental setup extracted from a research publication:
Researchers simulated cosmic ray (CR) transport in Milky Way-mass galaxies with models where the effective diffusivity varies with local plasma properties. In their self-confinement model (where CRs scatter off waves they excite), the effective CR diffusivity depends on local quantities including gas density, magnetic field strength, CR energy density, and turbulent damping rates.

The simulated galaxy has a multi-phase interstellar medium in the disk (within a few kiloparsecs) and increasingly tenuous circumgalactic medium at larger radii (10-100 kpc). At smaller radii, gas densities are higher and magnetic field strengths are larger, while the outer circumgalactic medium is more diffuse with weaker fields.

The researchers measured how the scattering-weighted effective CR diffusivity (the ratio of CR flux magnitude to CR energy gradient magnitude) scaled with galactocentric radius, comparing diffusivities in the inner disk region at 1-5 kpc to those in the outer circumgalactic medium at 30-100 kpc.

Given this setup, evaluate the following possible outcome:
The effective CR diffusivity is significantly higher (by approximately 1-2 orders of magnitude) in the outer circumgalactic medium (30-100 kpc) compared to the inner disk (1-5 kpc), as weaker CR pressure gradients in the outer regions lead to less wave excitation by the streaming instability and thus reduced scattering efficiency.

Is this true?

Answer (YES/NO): YES